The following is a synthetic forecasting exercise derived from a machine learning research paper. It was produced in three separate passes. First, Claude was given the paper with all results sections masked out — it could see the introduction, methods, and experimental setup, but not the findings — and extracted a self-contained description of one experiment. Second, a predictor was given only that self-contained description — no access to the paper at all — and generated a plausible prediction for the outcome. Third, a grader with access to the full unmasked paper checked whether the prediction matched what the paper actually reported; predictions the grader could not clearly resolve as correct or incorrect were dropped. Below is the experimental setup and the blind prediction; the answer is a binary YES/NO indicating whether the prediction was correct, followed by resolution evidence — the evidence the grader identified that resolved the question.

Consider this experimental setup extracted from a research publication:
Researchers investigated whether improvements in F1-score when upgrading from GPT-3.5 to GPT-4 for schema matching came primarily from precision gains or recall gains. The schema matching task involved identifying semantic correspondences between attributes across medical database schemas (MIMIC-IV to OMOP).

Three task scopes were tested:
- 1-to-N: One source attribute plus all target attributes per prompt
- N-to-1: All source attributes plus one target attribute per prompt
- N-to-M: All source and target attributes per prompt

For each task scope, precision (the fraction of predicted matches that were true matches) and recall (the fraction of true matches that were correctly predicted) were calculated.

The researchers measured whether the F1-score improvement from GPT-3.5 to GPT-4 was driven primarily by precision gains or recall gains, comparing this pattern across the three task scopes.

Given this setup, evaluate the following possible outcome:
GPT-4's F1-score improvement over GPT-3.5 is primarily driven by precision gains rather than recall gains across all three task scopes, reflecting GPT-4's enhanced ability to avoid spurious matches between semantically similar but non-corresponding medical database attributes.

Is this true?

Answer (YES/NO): NO